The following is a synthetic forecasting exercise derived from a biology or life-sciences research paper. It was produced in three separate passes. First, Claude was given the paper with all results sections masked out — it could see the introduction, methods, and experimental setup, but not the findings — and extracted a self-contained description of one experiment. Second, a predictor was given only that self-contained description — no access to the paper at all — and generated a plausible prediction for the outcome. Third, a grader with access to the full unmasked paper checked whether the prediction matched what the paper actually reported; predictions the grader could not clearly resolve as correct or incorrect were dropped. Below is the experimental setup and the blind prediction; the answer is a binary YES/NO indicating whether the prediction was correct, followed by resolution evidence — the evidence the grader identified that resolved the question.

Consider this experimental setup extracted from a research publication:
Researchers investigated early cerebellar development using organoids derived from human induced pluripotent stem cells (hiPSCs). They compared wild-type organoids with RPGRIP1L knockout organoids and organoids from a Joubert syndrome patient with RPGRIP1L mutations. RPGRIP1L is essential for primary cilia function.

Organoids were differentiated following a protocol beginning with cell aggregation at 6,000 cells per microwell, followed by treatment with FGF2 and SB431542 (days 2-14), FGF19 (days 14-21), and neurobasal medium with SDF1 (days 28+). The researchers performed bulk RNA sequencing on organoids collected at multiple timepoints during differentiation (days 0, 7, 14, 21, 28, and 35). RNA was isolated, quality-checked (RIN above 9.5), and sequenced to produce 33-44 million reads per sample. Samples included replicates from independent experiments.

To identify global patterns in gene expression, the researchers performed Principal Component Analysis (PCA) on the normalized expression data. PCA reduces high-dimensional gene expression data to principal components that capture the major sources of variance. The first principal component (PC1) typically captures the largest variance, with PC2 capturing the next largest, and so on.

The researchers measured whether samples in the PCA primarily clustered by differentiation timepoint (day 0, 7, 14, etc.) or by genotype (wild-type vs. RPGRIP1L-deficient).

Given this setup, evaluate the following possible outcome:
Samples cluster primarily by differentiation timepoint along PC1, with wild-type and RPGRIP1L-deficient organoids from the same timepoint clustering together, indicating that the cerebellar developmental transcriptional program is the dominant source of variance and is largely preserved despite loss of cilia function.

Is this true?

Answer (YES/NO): NO